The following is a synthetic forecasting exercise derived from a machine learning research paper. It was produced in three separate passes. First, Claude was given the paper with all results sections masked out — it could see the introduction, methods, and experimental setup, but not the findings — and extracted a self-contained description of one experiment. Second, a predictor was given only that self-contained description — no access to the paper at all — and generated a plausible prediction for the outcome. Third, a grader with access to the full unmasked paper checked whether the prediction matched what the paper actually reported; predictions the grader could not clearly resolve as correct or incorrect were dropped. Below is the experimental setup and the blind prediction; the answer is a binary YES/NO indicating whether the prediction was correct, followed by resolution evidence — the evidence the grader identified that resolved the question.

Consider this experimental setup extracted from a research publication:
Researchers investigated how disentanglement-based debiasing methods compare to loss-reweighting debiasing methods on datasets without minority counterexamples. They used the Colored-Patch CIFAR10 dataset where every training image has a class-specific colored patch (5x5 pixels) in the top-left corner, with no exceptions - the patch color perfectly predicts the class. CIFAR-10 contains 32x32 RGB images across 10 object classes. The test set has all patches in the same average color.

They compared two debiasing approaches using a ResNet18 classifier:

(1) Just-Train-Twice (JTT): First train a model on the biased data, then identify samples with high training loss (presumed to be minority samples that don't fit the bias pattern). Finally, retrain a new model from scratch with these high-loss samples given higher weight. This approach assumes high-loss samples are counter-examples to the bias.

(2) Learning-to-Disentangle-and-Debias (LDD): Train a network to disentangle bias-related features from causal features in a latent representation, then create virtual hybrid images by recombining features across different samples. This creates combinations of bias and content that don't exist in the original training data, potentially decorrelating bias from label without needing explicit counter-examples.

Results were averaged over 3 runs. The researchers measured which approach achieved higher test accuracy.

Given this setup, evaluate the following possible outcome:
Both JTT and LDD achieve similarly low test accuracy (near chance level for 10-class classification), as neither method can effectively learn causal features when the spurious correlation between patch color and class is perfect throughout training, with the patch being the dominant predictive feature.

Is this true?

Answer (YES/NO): YES